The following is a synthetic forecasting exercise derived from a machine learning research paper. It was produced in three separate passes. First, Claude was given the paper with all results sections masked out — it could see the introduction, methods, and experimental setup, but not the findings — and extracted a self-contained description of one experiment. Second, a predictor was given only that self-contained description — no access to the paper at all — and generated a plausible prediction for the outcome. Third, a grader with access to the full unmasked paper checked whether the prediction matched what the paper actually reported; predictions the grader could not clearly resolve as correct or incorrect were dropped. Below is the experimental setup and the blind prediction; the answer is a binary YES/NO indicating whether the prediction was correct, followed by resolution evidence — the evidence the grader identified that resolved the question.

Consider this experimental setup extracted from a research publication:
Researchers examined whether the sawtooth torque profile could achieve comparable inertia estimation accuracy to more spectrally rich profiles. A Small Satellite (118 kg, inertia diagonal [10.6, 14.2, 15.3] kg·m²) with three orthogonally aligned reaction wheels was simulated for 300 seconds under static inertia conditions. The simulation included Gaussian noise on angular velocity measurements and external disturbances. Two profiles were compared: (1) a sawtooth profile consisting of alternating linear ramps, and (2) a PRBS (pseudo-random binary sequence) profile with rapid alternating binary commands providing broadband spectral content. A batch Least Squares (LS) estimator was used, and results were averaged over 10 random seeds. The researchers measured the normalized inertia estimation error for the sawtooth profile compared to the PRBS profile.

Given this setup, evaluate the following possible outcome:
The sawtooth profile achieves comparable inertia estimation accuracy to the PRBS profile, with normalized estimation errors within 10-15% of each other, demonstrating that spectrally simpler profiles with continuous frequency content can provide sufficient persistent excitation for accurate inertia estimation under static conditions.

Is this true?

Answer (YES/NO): NO